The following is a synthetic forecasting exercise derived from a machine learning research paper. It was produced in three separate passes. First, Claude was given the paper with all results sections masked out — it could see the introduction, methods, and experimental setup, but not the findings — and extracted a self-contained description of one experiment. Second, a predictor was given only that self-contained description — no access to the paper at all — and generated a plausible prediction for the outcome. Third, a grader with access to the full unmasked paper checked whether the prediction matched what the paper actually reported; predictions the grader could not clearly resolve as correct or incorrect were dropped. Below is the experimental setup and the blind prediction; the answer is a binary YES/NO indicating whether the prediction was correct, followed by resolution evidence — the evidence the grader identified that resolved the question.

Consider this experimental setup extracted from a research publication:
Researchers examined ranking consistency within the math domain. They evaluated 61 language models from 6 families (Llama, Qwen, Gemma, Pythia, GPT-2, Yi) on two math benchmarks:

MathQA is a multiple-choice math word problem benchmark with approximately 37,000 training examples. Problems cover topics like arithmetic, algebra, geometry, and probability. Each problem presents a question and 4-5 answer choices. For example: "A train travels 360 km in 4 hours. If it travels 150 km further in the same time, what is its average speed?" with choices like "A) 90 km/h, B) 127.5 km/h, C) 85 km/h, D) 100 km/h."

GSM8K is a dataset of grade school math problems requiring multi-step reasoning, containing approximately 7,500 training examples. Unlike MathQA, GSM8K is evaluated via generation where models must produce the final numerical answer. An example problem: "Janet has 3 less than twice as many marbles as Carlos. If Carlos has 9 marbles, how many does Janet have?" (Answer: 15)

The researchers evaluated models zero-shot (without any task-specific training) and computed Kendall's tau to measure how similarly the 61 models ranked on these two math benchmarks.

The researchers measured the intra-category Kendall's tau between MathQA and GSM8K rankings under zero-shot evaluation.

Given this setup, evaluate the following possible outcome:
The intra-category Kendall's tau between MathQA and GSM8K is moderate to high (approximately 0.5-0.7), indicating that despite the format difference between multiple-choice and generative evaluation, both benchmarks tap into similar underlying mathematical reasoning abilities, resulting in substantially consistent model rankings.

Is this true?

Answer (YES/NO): YES